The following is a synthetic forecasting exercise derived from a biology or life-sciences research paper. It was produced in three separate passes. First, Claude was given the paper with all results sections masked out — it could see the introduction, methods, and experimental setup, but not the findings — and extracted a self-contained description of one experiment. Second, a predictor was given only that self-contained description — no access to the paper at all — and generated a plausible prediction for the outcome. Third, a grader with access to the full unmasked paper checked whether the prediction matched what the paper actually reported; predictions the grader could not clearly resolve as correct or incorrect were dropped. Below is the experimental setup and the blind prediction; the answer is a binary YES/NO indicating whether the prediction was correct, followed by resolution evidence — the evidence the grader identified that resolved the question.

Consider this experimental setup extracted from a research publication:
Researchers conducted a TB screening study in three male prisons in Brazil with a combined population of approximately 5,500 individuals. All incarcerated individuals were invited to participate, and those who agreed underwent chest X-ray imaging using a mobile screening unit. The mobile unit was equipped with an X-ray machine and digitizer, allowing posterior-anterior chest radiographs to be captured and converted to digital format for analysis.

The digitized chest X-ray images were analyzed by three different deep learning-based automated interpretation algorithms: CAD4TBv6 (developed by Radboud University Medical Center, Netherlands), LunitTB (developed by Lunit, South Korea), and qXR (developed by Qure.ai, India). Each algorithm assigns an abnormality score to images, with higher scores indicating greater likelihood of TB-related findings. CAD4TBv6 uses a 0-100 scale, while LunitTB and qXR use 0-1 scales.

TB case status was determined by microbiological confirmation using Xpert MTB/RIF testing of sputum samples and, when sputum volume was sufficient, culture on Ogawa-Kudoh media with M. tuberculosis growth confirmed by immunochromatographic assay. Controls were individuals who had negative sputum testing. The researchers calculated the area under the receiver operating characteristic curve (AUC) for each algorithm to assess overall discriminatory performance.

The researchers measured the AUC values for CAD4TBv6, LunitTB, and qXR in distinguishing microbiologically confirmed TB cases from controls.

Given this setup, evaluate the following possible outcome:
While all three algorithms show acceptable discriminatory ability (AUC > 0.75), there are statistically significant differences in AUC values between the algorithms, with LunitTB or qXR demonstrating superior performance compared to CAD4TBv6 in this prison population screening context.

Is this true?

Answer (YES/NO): YES